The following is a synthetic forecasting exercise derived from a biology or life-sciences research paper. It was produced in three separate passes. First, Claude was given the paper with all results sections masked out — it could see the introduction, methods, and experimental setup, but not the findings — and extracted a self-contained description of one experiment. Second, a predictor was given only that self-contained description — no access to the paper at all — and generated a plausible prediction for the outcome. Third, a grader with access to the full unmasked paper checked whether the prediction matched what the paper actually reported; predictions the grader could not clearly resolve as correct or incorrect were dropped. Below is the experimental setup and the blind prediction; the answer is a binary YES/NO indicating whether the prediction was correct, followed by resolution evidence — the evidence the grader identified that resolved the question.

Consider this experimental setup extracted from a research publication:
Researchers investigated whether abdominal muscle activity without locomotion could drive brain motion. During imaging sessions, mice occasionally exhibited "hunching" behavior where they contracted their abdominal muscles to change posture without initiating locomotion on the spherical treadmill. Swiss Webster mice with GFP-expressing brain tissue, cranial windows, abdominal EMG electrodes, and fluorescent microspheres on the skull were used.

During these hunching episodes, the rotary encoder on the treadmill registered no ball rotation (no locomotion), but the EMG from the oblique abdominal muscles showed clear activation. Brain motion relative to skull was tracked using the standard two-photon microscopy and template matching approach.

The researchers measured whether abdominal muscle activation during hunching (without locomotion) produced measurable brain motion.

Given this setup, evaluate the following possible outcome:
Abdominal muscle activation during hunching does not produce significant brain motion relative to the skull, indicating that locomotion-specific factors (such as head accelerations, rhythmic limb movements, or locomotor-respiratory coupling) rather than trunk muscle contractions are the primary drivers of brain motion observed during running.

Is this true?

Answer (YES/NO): NO